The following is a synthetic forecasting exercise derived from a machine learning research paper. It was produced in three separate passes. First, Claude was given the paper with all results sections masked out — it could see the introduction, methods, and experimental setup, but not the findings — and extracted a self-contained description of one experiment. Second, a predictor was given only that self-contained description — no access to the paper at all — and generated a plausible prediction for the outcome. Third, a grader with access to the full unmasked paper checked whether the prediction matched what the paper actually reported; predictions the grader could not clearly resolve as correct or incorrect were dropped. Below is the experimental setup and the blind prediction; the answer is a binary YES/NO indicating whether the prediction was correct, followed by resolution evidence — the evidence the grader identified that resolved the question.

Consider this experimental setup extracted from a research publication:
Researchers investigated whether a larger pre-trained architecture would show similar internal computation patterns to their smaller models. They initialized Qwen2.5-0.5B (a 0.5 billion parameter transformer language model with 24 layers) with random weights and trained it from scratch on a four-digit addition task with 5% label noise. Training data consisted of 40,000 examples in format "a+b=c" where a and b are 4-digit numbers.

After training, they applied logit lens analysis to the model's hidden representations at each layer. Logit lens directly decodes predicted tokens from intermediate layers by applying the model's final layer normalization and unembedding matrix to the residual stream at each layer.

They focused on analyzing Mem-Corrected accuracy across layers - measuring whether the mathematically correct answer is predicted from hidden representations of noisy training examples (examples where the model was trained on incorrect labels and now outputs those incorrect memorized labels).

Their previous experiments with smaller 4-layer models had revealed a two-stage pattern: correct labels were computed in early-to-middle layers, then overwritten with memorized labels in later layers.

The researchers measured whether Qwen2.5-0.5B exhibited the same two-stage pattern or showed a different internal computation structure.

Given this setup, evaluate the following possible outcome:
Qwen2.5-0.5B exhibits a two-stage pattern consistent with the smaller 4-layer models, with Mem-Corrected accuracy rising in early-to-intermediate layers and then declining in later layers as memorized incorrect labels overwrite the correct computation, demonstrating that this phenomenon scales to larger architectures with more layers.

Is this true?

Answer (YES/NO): YES